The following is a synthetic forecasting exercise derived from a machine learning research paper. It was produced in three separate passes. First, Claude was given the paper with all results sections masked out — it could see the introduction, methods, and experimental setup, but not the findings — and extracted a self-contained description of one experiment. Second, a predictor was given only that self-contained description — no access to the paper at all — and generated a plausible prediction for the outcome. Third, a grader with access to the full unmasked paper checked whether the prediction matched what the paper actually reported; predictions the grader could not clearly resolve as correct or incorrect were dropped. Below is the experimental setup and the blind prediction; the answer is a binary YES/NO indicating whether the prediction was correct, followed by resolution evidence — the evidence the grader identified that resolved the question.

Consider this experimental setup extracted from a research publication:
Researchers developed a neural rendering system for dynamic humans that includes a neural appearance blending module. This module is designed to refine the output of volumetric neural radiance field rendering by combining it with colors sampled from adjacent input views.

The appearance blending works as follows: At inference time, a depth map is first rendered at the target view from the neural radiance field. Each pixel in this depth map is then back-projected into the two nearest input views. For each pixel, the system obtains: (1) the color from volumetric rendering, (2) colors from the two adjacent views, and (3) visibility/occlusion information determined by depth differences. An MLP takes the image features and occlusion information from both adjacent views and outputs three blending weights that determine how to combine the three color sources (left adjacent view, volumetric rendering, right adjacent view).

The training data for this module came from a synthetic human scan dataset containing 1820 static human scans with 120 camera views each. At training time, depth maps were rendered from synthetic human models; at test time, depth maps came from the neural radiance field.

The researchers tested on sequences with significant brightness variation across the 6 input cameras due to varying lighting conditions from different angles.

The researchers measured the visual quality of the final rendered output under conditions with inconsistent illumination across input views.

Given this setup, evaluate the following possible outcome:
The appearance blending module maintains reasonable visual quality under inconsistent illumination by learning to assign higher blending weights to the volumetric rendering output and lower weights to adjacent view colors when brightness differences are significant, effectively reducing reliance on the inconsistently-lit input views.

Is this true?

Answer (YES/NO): NO